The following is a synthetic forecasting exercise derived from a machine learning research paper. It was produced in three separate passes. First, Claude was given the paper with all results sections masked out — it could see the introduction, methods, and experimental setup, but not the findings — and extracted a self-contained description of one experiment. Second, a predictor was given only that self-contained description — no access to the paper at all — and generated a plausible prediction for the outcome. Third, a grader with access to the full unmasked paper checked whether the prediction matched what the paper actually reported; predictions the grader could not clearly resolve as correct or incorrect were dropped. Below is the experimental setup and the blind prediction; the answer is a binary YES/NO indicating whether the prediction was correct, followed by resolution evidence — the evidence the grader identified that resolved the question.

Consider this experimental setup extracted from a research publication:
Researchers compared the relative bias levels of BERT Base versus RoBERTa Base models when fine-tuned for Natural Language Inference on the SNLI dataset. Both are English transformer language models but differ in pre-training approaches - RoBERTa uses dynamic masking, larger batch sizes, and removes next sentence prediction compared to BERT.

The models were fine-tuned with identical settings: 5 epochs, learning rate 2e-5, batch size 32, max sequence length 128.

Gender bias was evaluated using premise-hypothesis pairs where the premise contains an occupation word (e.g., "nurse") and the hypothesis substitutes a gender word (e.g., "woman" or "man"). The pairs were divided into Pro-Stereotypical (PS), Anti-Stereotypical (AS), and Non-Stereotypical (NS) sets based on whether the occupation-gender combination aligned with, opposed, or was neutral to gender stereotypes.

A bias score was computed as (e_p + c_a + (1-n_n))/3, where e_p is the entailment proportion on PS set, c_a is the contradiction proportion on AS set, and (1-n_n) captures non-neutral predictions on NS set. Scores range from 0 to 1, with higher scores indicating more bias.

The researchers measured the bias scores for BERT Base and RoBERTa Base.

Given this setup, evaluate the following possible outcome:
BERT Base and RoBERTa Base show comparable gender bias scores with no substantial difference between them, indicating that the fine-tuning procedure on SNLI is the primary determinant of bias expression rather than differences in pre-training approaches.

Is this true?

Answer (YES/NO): NO